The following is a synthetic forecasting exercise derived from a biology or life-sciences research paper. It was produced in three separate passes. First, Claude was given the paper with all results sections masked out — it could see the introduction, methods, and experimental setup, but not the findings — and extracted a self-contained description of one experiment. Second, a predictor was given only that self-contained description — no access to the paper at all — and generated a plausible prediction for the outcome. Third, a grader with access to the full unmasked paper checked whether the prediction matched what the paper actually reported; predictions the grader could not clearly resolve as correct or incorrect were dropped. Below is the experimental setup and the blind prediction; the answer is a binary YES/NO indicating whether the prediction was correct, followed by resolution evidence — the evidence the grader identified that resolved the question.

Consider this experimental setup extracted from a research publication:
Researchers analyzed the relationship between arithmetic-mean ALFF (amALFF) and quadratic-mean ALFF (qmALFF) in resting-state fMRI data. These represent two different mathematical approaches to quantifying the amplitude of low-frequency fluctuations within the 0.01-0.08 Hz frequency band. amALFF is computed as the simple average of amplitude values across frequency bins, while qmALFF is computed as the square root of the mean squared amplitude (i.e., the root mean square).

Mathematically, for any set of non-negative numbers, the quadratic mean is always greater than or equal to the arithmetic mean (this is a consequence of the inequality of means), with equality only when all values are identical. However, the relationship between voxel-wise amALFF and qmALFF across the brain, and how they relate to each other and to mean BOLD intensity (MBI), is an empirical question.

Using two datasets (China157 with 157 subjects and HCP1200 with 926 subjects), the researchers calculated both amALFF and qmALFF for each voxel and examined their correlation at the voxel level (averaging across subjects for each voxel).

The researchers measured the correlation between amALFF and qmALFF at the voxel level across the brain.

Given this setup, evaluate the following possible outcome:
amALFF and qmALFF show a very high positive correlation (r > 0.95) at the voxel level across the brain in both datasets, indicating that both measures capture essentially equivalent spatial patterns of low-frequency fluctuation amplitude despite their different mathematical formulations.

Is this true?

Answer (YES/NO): YES